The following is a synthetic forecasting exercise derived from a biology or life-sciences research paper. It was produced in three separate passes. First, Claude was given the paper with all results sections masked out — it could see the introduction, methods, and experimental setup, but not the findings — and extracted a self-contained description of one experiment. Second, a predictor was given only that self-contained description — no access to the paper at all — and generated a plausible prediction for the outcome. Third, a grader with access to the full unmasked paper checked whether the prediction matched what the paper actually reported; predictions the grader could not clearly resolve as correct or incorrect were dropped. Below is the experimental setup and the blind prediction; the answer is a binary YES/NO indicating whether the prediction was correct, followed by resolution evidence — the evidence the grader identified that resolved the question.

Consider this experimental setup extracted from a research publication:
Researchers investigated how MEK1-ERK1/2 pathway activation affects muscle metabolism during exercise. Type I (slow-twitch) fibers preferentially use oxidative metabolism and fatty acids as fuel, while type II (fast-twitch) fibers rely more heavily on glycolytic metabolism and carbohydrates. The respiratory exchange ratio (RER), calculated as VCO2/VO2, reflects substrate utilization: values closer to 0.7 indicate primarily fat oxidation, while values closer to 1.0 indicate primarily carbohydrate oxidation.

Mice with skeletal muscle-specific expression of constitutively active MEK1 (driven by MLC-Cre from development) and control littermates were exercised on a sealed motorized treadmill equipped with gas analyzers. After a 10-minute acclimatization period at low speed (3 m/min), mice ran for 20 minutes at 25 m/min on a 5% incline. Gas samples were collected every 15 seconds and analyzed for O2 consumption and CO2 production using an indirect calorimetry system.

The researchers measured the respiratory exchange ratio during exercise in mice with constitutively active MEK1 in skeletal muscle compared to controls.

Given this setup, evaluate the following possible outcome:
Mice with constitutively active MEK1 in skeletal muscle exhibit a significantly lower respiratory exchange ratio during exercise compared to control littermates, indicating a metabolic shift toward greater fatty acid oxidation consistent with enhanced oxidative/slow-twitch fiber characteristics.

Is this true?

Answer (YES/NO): NO